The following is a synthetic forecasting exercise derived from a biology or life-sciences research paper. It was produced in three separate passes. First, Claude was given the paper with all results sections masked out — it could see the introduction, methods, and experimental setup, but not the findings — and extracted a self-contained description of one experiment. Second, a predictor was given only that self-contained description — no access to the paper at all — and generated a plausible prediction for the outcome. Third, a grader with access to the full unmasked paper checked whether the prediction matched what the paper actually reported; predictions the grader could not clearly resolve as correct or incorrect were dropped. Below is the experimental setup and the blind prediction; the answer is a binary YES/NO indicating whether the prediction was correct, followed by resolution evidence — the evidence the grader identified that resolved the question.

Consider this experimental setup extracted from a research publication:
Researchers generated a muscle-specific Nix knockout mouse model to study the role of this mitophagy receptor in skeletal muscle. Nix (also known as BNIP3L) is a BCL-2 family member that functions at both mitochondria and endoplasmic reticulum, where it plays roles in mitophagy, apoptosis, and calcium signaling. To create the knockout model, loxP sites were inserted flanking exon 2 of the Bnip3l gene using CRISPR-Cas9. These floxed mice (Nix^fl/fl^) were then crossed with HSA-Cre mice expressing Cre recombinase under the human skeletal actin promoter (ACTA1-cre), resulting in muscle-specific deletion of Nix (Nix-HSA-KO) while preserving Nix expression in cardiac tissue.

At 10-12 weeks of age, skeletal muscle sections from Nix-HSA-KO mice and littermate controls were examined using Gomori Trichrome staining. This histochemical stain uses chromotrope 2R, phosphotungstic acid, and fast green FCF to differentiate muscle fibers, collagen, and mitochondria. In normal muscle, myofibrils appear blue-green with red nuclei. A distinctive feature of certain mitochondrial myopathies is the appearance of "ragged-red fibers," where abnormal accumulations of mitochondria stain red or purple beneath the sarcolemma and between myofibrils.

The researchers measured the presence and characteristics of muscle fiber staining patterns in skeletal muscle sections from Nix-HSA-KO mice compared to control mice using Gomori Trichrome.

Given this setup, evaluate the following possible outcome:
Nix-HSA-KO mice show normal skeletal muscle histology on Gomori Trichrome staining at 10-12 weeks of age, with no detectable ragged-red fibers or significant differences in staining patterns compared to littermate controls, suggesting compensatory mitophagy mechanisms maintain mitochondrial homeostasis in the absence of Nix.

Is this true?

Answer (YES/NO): NO